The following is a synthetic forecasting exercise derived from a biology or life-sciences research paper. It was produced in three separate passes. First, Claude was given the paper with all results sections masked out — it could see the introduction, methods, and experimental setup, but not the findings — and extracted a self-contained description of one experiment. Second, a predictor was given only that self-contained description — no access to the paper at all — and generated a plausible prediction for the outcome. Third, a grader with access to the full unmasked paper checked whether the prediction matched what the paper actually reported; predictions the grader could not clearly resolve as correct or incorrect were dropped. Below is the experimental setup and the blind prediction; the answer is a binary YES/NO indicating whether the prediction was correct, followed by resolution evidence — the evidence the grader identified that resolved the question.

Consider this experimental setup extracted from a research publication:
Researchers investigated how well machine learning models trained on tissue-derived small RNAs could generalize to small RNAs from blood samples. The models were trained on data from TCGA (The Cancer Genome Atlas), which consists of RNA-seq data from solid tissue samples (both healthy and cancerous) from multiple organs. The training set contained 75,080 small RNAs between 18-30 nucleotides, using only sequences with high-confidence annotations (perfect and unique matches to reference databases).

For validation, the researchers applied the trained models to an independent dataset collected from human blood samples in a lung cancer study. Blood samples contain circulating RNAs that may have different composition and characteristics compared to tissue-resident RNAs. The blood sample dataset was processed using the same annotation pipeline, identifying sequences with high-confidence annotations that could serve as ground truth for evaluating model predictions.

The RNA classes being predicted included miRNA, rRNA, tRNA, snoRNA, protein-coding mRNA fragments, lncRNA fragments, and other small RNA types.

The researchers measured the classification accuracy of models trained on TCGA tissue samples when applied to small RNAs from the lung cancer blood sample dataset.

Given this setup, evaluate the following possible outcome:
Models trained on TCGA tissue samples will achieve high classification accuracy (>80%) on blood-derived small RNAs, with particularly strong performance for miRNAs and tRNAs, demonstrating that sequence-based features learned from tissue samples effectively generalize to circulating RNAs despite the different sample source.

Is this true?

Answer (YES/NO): YES